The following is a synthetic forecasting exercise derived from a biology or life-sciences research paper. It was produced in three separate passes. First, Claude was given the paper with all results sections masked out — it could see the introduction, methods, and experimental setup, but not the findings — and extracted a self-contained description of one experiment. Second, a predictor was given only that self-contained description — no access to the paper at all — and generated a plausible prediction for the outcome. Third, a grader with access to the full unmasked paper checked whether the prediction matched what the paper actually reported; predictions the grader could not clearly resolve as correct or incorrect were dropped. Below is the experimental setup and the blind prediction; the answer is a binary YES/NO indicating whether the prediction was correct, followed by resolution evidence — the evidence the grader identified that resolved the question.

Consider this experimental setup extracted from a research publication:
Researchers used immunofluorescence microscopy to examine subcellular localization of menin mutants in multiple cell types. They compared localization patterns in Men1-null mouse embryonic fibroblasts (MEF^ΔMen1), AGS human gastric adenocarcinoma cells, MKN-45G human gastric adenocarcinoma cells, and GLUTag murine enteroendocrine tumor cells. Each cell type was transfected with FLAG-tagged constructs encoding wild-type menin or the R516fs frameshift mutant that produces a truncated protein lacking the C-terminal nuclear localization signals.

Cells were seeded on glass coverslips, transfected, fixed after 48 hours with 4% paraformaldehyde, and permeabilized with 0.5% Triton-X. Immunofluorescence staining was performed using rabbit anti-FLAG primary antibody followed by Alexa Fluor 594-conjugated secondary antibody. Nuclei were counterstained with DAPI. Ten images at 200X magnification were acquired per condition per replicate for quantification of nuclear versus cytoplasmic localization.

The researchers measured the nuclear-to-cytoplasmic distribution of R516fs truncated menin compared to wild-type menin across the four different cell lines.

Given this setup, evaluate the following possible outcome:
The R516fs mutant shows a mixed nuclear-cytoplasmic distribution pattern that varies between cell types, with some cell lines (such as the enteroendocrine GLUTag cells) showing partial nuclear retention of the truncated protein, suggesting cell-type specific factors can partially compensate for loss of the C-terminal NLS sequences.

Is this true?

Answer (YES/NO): NO